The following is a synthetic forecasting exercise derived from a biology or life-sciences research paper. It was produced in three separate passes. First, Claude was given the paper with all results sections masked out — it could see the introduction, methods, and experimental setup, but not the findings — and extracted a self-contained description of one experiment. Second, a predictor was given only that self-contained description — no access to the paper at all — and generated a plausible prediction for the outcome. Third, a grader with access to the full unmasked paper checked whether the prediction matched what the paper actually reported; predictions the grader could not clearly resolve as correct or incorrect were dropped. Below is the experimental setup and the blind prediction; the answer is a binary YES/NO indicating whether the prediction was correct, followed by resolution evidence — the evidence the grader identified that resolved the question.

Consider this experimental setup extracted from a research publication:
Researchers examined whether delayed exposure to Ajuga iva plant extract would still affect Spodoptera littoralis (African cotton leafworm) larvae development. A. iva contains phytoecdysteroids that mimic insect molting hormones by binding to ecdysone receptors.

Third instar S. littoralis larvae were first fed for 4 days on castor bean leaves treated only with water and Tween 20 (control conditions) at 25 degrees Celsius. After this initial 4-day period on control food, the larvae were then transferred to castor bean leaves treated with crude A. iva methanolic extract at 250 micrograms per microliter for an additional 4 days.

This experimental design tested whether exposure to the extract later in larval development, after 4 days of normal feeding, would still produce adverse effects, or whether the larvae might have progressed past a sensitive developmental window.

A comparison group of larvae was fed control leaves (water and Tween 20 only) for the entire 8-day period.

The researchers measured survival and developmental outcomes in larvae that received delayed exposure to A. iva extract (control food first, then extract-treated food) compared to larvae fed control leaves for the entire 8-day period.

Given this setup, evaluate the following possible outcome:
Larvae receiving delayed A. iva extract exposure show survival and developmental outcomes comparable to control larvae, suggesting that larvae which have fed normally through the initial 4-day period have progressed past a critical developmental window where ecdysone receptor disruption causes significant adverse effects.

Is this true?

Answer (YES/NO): NO